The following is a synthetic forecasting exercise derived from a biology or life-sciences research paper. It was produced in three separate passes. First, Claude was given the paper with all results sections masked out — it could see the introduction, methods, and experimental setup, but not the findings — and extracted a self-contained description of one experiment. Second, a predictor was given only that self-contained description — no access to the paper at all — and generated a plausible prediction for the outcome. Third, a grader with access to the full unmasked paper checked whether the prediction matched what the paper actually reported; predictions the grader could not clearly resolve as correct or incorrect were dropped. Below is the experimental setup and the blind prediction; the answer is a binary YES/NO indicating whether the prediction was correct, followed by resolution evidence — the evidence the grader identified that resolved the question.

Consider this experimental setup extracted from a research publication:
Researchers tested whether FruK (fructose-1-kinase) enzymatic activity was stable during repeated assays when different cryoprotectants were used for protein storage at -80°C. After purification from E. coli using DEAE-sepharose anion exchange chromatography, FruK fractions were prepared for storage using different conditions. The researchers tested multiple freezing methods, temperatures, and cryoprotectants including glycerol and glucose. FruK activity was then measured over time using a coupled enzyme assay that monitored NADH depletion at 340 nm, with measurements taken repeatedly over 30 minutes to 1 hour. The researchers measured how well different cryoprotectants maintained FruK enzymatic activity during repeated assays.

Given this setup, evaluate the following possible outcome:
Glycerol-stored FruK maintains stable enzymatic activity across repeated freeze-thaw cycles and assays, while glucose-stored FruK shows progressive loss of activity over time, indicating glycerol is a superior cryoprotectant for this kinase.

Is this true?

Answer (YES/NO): YES